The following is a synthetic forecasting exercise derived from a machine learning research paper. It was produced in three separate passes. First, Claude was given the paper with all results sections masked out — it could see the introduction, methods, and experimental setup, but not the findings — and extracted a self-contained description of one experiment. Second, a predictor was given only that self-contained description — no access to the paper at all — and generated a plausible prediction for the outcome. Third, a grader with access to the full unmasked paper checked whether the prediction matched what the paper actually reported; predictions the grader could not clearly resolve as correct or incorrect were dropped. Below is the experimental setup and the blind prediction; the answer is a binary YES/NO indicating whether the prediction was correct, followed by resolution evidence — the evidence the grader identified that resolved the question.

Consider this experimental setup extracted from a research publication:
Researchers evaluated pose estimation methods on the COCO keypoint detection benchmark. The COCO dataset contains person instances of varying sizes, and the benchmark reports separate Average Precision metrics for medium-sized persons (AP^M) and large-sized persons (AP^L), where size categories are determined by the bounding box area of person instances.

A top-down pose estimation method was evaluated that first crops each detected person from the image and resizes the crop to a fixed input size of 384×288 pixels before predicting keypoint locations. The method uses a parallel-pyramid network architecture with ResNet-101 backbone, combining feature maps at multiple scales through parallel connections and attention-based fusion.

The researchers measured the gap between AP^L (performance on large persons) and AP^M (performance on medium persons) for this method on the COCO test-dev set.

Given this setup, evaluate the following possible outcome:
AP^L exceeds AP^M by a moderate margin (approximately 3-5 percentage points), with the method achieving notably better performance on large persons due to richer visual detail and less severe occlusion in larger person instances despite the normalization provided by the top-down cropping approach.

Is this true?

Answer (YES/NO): NO